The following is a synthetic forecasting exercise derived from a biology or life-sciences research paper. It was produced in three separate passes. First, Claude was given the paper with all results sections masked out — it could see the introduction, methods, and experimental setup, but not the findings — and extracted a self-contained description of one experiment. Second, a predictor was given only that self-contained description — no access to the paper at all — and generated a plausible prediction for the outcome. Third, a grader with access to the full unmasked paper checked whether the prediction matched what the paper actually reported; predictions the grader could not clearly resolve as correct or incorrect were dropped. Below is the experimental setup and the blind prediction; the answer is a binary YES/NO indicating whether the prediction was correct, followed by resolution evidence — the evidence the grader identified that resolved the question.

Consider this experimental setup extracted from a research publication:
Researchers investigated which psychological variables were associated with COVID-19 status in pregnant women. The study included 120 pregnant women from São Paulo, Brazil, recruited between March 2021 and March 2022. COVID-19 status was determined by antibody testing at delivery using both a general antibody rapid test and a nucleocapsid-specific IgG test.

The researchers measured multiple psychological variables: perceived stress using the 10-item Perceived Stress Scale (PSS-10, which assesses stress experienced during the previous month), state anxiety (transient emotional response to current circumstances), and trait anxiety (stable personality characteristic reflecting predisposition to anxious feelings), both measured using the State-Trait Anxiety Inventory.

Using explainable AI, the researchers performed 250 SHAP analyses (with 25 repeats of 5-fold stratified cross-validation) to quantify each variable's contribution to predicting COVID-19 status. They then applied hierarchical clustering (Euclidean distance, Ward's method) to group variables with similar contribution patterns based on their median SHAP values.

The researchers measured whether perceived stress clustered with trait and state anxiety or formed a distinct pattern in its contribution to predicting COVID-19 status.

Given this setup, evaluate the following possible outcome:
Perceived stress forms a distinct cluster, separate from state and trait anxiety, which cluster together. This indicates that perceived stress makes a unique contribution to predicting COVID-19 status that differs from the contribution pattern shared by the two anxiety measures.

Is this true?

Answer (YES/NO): NO